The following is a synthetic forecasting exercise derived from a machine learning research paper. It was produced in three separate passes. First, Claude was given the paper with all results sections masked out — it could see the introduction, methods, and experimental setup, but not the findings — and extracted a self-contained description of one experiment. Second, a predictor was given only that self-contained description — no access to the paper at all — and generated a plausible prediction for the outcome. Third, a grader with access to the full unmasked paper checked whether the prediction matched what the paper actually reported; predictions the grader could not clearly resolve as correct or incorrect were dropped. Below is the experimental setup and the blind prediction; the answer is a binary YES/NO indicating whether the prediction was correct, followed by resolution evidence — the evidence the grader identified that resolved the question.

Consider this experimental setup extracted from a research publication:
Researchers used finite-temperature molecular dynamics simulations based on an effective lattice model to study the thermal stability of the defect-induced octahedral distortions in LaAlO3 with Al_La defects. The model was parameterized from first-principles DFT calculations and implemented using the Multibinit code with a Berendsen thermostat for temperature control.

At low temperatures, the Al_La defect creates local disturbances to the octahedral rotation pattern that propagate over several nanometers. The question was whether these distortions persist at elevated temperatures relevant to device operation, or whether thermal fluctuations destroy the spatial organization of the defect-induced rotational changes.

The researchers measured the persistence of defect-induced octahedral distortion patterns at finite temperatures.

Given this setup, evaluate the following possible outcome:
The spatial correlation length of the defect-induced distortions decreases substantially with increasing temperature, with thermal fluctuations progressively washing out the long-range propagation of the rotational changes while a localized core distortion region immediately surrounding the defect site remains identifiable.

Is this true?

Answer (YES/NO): NO